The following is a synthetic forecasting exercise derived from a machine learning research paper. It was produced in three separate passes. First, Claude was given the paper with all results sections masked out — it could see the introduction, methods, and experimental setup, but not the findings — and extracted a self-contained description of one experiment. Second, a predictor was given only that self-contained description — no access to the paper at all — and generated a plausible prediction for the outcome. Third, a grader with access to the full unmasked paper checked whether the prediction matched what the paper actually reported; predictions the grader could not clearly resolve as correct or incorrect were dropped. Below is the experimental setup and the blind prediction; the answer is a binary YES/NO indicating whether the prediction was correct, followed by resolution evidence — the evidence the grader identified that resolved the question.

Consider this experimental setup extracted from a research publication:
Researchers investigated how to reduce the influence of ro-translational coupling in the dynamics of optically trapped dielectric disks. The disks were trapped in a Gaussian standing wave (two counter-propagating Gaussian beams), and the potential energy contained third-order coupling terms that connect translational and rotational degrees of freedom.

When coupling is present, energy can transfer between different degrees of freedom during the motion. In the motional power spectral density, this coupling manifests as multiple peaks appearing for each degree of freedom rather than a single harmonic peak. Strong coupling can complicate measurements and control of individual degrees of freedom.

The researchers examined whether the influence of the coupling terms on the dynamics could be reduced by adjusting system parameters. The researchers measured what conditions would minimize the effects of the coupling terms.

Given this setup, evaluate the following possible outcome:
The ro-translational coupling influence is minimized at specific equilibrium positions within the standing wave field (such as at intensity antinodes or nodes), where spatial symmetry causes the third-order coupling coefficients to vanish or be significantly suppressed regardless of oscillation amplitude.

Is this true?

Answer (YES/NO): NO